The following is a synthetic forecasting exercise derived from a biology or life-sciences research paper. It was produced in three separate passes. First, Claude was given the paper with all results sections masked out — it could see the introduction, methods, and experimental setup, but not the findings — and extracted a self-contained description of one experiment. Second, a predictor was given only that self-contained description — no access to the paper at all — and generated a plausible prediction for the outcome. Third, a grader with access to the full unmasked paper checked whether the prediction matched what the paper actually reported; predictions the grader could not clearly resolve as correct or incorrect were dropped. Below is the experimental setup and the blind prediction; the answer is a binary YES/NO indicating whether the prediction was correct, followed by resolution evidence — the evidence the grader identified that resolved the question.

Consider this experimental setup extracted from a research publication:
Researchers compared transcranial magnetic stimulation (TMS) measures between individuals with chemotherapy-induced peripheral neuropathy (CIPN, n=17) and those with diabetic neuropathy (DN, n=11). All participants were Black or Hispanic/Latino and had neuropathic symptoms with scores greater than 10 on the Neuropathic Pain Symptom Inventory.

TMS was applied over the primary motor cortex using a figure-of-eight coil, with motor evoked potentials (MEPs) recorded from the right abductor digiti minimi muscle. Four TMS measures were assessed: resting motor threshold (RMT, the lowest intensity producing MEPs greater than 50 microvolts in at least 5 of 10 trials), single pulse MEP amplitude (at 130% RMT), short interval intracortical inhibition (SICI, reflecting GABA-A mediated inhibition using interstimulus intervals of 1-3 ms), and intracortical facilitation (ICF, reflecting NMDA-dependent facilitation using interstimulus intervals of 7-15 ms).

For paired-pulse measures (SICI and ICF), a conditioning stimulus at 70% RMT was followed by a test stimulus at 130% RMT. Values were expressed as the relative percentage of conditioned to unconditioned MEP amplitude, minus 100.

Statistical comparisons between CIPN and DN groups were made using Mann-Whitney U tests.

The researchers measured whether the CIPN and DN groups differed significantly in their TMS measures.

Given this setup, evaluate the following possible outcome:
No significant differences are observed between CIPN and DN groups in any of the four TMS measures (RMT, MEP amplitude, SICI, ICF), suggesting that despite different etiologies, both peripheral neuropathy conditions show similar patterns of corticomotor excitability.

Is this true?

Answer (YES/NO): YES